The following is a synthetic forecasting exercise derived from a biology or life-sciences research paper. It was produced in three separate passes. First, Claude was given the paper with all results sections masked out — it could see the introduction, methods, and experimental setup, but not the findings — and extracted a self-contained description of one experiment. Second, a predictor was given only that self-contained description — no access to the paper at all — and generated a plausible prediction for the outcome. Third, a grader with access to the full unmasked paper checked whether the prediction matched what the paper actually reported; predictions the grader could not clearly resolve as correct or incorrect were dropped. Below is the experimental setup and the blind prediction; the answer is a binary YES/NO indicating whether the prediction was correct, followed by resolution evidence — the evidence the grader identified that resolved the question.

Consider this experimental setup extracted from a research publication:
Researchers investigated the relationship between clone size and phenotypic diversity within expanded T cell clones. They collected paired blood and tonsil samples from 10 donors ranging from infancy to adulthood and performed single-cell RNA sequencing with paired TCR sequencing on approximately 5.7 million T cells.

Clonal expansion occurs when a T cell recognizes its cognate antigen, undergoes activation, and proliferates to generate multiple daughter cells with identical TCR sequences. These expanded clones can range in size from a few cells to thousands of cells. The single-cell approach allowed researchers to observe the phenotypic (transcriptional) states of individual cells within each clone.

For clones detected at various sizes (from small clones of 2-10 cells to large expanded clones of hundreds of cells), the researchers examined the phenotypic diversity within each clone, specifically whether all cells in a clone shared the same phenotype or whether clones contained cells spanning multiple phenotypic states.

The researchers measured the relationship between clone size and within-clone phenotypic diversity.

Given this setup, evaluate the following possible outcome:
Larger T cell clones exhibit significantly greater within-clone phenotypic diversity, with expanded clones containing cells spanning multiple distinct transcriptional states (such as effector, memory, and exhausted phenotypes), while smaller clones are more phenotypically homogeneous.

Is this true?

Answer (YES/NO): NO